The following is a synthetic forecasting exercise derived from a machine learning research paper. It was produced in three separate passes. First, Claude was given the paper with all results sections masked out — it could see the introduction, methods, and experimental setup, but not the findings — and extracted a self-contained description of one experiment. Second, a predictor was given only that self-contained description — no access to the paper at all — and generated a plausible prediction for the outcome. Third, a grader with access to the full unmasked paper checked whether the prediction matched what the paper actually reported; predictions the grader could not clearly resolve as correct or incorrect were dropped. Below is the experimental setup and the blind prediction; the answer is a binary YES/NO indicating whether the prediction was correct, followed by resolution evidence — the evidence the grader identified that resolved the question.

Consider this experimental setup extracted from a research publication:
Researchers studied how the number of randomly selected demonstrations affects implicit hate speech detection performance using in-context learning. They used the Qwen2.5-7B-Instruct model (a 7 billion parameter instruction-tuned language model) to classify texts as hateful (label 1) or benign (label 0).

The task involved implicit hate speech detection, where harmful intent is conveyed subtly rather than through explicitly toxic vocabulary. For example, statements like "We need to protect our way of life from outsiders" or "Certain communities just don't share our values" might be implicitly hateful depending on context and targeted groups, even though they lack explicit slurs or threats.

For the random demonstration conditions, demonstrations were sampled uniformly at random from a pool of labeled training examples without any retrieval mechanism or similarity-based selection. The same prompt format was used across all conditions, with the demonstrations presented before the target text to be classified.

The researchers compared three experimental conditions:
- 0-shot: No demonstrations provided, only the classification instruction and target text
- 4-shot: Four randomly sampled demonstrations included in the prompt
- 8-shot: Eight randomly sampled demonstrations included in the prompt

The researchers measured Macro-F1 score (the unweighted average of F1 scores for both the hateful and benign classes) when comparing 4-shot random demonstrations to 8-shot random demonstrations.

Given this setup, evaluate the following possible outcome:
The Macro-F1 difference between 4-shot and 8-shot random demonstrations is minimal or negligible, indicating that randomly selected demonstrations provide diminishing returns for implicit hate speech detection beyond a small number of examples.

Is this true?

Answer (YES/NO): YES